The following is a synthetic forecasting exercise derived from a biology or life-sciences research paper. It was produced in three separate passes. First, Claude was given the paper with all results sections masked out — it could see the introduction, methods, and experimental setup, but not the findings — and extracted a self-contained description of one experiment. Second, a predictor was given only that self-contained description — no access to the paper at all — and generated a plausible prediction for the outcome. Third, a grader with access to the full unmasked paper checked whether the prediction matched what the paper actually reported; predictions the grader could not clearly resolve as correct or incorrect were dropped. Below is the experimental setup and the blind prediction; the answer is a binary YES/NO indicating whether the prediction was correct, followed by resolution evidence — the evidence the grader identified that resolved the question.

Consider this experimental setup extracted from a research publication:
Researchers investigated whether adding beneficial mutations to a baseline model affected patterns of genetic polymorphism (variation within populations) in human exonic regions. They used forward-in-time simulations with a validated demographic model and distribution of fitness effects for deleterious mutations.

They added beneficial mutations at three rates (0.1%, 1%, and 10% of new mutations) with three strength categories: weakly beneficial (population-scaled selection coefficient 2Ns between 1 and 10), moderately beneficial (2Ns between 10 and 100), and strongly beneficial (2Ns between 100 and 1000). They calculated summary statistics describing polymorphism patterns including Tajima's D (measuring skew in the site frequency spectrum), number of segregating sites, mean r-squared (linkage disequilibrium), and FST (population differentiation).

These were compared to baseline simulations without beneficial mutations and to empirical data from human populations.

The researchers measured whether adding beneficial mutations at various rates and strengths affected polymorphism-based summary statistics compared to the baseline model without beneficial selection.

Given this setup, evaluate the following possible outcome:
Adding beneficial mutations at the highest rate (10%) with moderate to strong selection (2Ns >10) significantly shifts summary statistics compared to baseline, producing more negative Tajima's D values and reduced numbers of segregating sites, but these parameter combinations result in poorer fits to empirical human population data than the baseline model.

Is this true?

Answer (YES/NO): NO